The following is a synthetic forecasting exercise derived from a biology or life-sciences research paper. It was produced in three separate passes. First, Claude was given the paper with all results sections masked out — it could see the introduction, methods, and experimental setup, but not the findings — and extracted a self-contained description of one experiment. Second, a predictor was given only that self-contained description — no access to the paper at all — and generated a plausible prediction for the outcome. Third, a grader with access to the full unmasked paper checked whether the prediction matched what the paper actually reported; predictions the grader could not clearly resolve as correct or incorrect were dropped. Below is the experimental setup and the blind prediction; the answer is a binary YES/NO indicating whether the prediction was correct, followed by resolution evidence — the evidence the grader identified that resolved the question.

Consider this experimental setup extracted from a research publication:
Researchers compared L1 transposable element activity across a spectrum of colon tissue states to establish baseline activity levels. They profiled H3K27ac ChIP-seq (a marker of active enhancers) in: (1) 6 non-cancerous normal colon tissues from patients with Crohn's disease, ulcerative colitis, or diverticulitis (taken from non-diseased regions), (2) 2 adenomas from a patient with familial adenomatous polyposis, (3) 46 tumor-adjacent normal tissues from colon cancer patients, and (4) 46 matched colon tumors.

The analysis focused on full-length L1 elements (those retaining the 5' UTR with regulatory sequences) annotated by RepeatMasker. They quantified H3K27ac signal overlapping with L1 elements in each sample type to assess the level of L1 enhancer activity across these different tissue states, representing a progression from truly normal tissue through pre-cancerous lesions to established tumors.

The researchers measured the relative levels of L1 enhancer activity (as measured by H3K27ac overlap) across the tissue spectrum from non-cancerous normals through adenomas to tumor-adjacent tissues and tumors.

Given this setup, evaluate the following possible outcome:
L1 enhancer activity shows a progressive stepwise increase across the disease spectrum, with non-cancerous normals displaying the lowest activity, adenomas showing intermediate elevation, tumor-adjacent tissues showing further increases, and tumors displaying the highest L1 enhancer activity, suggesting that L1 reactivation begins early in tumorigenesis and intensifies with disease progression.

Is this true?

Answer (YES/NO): NO